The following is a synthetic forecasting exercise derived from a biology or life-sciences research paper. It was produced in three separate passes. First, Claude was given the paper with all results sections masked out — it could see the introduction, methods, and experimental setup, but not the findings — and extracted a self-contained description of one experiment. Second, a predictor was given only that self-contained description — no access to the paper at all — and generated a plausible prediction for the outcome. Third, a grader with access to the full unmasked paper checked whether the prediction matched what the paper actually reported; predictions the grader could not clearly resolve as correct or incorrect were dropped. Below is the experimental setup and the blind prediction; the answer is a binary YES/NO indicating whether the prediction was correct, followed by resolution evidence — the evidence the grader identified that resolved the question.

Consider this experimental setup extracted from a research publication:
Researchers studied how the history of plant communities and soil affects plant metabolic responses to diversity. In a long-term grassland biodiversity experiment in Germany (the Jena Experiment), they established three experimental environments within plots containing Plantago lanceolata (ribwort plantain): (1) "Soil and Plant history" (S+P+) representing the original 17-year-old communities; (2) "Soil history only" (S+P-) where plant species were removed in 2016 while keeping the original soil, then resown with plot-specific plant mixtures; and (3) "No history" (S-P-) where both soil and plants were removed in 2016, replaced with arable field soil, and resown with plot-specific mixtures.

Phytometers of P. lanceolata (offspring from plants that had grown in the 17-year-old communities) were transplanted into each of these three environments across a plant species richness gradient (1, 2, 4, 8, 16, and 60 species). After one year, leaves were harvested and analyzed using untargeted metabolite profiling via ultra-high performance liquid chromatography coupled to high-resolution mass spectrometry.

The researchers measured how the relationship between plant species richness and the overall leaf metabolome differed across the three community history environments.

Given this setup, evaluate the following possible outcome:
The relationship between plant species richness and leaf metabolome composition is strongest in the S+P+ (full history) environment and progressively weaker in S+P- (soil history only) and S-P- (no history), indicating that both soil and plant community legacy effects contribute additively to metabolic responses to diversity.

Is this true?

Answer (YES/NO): NO